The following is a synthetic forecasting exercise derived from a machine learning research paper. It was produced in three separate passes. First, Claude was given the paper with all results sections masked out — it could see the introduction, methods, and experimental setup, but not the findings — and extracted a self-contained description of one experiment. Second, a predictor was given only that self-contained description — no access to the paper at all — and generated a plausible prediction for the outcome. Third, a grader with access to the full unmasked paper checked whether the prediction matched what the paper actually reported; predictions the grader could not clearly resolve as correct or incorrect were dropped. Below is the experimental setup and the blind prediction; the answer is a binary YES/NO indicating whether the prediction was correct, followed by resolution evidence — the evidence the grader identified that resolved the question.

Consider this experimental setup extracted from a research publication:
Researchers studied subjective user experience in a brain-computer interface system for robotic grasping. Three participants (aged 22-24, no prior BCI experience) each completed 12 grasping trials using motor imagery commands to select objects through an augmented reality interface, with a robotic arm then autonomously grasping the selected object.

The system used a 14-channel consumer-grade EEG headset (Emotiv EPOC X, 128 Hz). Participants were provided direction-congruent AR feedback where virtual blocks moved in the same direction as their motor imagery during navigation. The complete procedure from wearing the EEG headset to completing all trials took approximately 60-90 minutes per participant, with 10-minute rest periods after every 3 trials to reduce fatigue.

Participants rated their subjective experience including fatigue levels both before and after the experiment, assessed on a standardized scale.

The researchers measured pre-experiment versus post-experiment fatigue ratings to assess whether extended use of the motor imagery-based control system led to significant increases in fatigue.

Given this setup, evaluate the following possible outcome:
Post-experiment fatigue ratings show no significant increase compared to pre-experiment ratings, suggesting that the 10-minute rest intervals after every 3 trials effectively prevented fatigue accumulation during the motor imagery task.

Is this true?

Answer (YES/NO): NO